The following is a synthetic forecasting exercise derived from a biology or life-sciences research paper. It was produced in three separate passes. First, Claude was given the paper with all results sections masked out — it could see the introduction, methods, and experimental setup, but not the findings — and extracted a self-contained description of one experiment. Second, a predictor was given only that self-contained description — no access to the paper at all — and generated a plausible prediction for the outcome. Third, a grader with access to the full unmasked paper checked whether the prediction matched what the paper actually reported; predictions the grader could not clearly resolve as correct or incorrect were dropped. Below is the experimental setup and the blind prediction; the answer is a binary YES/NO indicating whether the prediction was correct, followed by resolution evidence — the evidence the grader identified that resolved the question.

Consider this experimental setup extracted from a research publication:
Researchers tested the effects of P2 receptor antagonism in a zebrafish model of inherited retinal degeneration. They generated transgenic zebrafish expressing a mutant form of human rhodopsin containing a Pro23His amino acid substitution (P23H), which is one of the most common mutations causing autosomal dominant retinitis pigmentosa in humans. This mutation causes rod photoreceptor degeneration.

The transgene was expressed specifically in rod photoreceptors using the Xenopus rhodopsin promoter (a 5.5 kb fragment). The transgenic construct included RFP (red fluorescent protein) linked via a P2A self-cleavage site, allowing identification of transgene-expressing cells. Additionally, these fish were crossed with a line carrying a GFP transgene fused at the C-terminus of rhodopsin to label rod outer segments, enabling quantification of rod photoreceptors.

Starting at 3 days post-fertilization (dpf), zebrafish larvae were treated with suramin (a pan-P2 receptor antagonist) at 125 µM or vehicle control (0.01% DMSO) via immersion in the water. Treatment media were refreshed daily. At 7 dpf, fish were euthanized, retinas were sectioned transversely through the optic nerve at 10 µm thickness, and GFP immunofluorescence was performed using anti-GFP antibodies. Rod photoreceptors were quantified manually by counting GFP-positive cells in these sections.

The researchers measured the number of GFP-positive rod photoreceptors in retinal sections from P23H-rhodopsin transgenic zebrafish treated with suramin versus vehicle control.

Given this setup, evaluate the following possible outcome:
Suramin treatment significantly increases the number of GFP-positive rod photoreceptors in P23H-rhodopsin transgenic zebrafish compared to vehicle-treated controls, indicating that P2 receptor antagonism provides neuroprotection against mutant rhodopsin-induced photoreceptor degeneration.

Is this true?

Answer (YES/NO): YES